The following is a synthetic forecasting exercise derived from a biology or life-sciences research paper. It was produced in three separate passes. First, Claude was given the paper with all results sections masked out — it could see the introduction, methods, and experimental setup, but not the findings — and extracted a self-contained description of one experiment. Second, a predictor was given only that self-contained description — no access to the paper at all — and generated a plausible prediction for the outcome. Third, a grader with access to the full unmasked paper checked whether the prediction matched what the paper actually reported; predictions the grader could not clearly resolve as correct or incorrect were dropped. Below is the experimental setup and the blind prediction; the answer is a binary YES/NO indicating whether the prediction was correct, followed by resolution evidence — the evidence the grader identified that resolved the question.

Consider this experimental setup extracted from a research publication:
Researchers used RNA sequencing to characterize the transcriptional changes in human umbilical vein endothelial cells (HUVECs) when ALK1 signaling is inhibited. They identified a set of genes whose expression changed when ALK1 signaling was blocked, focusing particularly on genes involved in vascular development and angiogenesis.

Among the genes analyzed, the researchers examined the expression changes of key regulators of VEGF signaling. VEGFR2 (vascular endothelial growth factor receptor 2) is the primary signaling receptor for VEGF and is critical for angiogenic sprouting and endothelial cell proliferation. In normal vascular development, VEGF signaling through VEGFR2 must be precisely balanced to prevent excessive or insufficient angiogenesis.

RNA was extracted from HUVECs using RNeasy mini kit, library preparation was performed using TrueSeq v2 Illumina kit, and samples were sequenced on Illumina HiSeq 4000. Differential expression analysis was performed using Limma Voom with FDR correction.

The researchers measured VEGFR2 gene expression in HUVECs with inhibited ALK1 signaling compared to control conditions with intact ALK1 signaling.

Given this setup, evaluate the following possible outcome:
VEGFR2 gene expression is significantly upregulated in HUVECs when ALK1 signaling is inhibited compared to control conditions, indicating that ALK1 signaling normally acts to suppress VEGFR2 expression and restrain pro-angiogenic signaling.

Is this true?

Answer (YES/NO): YES